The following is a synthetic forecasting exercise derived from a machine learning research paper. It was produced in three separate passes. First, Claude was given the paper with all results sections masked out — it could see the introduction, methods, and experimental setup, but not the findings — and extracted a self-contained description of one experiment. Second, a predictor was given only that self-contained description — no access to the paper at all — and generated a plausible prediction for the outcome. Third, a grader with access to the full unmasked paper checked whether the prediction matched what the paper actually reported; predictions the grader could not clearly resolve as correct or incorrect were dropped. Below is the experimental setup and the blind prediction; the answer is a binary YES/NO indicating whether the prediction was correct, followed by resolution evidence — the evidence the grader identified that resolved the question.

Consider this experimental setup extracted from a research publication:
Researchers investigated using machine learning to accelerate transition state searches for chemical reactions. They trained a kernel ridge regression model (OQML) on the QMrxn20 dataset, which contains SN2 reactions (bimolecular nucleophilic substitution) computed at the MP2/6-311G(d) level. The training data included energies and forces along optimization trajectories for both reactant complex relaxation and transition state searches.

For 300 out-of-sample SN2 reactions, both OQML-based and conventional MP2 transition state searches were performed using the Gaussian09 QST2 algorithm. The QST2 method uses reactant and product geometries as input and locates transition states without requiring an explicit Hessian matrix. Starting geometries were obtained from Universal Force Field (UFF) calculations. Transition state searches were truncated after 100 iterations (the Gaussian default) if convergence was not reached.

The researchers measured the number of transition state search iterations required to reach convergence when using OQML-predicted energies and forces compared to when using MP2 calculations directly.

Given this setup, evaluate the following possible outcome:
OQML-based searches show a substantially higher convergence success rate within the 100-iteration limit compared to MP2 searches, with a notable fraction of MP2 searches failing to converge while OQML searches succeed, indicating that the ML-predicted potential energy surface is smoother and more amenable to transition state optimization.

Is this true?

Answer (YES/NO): NO